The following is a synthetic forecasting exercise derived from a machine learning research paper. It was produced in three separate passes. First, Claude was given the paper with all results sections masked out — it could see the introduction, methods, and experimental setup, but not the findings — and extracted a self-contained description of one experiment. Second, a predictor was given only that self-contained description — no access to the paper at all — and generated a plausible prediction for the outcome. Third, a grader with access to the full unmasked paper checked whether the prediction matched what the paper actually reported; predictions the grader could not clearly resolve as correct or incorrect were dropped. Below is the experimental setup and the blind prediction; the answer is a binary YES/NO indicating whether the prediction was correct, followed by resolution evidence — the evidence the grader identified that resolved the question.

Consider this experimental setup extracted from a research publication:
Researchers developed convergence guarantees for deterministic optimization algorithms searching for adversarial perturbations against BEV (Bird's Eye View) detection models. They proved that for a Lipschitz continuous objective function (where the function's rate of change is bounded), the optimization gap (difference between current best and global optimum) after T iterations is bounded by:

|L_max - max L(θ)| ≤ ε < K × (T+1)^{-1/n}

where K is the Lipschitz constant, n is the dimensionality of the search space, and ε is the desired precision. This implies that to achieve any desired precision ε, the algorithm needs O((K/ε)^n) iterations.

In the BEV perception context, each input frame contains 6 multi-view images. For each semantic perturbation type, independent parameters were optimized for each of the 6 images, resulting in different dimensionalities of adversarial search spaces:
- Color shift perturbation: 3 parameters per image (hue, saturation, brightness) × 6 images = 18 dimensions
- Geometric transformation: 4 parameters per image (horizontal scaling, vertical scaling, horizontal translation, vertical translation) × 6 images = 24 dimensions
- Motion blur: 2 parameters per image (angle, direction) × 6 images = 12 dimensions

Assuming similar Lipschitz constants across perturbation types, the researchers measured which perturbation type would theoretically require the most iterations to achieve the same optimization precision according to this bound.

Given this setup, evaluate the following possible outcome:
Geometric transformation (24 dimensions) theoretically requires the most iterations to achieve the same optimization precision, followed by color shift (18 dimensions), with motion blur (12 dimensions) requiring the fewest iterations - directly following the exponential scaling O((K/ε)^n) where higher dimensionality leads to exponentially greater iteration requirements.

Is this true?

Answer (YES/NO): YES